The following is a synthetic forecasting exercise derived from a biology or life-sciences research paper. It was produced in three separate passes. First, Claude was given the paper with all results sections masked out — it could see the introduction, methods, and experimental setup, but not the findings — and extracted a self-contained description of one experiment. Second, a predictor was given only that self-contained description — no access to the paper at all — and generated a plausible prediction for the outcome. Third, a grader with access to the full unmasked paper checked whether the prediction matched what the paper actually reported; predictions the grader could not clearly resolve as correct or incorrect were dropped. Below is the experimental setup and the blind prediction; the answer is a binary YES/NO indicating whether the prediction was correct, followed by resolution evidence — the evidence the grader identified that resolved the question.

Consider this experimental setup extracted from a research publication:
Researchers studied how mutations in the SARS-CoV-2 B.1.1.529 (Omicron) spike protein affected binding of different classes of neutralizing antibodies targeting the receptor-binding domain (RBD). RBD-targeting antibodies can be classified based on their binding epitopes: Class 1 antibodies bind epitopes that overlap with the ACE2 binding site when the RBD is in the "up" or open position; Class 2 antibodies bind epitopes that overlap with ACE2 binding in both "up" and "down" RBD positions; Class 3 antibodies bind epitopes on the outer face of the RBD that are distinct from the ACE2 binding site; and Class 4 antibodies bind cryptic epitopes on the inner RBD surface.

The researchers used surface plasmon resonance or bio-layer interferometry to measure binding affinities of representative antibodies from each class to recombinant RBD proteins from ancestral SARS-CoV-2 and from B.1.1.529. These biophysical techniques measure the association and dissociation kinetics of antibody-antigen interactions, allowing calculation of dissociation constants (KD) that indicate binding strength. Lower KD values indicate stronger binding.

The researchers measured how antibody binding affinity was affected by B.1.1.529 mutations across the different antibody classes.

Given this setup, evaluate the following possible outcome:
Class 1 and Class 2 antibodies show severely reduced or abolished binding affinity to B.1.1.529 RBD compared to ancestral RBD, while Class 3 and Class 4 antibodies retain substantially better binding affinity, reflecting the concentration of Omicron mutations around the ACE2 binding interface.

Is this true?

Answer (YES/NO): NO